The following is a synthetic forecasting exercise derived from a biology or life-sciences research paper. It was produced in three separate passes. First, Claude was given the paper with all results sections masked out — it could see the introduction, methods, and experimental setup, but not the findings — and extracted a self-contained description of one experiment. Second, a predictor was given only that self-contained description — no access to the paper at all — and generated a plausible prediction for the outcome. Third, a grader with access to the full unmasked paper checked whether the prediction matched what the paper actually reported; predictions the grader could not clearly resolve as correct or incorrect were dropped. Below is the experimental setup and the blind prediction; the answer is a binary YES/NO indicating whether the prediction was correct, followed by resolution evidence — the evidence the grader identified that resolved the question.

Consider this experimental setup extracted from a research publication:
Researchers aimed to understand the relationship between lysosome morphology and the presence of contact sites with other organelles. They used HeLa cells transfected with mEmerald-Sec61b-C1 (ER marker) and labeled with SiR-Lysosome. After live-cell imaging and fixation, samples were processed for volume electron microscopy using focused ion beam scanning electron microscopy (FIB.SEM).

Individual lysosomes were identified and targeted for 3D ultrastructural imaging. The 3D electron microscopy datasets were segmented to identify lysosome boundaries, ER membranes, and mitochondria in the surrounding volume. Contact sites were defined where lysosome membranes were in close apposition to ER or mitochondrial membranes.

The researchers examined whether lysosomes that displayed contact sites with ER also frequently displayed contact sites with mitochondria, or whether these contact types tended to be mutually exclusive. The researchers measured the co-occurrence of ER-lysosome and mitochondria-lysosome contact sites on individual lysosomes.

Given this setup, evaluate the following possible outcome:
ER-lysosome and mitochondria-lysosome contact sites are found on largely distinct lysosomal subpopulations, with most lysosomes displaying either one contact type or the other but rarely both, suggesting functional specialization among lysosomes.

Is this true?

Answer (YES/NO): NO